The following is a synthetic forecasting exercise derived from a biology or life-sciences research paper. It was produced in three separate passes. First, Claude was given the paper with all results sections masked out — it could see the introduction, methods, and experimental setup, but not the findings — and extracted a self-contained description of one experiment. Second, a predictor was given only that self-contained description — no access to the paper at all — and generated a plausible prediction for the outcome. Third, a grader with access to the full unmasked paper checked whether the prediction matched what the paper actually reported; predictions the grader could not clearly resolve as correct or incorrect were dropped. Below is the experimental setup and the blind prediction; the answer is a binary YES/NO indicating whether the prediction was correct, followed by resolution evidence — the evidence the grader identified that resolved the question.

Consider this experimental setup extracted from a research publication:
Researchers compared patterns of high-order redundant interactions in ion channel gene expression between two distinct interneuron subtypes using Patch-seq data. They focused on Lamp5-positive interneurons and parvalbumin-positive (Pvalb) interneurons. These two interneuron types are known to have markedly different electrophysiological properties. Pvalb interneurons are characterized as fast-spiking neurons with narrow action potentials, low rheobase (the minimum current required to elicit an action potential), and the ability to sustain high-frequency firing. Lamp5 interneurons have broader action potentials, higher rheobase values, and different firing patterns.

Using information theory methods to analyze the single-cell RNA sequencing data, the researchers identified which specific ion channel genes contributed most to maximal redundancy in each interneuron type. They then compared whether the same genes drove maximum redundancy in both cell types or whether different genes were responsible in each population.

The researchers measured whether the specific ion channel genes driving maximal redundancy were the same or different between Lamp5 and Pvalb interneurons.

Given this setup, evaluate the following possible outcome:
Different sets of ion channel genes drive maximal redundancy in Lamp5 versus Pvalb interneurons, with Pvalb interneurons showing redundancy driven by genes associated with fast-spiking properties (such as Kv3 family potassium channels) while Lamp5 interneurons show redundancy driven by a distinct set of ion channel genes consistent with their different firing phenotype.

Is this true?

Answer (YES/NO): NO